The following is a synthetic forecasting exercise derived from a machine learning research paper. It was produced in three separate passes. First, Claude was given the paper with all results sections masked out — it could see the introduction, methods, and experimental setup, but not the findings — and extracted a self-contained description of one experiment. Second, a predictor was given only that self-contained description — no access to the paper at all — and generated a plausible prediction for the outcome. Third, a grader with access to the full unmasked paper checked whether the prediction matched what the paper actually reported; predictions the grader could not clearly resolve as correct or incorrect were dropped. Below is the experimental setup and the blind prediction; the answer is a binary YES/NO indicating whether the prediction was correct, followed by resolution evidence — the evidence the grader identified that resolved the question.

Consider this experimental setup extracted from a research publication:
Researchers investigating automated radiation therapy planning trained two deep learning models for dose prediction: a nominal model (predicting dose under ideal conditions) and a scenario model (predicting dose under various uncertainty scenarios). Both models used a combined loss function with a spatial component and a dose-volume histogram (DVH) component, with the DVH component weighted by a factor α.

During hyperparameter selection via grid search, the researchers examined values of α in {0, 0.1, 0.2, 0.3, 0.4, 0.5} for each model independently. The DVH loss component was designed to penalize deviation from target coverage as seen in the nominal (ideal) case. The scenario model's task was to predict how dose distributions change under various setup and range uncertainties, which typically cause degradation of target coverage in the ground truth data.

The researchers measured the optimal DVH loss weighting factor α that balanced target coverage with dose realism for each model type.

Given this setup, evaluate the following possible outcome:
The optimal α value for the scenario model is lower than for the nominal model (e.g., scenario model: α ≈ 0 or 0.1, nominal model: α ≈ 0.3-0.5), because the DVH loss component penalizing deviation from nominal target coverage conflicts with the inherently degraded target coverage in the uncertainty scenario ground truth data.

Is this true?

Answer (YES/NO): NO